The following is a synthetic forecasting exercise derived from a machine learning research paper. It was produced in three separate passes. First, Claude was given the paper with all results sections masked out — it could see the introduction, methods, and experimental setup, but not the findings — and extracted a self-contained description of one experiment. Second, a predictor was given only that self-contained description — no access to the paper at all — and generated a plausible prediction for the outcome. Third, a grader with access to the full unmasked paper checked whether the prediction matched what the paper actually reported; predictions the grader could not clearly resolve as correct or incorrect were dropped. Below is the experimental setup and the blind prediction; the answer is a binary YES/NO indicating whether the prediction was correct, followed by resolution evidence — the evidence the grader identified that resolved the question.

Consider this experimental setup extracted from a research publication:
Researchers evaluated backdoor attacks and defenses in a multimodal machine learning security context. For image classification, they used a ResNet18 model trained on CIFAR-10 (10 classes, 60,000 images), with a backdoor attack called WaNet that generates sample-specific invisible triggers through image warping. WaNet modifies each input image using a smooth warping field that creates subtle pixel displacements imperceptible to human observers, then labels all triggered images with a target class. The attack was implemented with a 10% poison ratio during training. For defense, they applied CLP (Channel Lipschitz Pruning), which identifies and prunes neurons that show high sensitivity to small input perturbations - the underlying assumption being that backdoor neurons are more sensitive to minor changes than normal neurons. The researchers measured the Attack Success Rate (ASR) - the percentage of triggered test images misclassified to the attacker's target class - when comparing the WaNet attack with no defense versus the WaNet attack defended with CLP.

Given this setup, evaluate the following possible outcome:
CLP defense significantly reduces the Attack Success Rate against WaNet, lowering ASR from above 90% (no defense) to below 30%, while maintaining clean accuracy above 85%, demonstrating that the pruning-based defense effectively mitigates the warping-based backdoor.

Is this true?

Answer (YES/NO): NO